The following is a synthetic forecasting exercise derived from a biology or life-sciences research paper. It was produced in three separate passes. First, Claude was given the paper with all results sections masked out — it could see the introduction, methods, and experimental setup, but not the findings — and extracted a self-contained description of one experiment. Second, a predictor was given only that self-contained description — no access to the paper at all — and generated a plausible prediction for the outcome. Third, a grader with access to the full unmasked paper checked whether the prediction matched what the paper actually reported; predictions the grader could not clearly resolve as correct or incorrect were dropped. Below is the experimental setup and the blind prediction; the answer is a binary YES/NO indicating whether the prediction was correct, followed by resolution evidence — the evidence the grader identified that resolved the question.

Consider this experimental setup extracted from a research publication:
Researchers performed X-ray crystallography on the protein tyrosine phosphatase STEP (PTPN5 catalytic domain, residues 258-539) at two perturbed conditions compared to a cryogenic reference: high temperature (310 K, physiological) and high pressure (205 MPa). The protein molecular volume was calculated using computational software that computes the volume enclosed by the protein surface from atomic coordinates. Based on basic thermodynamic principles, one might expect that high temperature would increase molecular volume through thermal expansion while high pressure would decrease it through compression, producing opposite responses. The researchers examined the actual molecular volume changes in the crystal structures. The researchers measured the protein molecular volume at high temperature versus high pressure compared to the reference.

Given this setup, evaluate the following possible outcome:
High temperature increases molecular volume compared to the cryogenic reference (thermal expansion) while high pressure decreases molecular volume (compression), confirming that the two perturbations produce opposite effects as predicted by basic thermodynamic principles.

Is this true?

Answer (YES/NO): NO